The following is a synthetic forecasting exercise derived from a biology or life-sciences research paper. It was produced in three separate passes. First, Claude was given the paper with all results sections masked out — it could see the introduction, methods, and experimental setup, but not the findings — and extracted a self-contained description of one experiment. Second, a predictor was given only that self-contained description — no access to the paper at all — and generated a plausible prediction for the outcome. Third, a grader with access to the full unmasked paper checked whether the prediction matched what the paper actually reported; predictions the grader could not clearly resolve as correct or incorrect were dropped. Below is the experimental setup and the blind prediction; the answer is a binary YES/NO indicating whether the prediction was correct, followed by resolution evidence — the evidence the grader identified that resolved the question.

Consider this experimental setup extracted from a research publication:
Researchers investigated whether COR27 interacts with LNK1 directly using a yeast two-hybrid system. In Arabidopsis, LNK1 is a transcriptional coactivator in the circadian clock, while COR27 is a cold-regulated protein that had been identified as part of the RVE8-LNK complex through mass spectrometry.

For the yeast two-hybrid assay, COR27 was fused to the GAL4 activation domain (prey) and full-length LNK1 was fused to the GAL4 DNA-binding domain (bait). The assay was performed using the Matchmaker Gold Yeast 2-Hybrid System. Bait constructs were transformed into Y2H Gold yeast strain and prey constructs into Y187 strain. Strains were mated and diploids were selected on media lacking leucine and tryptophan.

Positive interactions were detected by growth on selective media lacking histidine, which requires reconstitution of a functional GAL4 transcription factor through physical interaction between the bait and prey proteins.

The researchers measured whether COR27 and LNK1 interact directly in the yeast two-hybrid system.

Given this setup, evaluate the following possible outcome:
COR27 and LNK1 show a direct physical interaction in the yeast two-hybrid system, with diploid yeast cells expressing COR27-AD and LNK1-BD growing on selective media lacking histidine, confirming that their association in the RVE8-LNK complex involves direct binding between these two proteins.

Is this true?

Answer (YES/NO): NO